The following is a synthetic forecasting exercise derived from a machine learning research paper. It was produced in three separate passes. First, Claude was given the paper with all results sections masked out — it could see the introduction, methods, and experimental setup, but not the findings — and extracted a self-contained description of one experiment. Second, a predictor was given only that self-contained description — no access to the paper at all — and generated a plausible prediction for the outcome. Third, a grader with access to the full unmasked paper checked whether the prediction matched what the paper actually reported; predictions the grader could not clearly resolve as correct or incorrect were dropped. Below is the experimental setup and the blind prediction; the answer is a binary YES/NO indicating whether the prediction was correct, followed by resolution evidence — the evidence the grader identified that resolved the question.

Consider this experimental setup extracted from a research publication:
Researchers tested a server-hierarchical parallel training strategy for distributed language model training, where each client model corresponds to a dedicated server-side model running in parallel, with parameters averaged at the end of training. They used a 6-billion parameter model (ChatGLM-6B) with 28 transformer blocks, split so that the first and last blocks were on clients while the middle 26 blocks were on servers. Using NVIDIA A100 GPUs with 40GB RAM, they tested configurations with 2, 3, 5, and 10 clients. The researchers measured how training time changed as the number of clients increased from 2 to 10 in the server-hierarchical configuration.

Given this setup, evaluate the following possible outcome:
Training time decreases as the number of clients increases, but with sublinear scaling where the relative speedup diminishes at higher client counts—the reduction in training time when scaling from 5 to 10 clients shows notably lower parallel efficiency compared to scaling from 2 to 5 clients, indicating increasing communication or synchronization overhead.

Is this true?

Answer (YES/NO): NO